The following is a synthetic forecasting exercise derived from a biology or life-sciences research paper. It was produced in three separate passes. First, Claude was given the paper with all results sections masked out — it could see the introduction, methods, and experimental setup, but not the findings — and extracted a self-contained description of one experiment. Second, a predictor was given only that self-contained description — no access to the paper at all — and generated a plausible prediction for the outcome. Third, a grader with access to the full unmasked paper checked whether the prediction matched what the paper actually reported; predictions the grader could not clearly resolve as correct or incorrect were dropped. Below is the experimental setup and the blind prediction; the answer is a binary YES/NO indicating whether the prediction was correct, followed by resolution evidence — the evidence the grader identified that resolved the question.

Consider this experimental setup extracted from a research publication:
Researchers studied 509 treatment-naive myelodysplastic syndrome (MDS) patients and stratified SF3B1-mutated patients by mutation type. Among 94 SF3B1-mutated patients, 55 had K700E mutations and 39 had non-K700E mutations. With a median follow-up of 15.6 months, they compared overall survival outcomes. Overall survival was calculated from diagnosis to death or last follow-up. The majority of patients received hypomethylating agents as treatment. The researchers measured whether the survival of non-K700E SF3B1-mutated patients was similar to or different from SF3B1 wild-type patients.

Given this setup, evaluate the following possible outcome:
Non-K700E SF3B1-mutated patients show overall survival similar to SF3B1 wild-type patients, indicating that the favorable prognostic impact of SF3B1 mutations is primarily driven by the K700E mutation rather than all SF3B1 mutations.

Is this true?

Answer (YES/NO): YES